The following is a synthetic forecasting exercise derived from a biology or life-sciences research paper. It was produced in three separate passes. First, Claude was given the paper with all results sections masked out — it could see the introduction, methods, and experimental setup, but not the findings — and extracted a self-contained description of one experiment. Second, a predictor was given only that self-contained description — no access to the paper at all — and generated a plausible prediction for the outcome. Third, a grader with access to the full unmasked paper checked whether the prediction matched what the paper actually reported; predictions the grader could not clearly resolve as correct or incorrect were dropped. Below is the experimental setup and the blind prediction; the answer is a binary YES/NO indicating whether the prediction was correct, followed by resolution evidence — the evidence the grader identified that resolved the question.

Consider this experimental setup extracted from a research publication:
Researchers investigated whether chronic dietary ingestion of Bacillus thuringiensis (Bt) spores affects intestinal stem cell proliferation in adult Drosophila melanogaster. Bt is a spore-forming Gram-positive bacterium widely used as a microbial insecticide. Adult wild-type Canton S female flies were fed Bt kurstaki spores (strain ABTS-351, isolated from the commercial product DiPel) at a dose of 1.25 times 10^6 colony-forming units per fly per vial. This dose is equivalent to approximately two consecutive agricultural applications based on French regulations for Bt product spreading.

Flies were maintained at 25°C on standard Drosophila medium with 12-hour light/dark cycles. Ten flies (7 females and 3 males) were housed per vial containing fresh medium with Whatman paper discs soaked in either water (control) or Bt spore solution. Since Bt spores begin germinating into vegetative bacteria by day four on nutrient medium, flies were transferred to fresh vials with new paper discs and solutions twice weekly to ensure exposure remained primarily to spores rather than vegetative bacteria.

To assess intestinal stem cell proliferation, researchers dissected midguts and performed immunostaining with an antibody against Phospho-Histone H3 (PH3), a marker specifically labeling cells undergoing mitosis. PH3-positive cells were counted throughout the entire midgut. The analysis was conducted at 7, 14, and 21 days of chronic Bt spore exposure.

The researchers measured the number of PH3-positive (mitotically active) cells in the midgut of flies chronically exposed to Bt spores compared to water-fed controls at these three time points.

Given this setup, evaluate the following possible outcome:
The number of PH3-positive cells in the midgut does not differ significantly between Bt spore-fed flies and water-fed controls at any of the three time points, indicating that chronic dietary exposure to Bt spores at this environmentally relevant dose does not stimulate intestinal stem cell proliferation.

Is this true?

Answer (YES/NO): NO